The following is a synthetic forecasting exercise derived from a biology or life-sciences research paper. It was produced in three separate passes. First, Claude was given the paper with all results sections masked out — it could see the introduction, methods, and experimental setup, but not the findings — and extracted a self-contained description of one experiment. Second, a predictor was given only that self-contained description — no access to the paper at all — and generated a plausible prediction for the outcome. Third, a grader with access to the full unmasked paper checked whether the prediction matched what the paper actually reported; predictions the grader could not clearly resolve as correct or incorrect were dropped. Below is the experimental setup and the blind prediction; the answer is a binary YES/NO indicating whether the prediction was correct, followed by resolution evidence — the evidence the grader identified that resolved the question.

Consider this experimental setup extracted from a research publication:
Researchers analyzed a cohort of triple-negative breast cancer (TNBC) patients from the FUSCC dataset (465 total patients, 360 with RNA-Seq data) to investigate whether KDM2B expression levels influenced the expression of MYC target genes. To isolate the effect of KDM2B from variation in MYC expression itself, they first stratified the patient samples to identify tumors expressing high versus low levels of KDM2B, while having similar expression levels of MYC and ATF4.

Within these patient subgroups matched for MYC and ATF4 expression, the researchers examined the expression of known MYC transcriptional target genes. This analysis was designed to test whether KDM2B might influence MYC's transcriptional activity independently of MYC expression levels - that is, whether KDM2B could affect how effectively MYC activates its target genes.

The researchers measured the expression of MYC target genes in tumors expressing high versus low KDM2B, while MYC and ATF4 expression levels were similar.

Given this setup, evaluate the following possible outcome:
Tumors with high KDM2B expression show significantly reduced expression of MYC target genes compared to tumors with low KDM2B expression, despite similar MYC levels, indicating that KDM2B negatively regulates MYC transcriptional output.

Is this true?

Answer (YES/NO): NO